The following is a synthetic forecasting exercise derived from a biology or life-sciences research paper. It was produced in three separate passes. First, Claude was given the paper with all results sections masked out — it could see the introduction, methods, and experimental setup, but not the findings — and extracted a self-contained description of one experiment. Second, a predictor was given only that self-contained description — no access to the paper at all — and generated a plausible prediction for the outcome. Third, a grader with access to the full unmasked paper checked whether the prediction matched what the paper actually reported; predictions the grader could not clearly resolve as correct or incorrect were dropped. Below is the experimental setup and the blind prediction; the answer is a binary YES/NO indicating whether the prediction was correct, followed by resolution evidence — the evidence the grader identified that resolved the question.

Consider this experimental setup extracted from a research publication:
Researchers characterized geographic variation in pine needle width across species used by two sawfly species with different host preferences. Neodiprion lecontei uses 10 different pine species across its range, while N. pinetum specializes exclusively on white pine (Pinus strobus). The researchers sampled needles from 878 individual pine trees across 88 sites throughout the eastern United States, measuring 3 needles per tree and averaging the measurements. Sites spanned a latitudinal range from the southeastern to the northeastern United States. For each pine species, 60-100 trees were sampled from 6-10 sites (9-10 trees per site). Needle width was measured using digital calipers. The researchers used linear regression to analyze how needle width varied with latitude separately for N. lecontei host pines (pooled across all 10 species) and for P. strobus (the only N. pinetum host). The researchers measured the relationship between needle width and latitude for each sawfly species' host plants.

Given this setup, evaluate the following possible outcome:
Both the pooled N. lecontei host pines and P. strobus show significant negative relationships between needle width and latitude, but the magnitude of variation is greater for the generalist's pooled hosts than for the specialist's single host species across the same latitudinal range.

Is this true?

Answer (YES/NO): NO